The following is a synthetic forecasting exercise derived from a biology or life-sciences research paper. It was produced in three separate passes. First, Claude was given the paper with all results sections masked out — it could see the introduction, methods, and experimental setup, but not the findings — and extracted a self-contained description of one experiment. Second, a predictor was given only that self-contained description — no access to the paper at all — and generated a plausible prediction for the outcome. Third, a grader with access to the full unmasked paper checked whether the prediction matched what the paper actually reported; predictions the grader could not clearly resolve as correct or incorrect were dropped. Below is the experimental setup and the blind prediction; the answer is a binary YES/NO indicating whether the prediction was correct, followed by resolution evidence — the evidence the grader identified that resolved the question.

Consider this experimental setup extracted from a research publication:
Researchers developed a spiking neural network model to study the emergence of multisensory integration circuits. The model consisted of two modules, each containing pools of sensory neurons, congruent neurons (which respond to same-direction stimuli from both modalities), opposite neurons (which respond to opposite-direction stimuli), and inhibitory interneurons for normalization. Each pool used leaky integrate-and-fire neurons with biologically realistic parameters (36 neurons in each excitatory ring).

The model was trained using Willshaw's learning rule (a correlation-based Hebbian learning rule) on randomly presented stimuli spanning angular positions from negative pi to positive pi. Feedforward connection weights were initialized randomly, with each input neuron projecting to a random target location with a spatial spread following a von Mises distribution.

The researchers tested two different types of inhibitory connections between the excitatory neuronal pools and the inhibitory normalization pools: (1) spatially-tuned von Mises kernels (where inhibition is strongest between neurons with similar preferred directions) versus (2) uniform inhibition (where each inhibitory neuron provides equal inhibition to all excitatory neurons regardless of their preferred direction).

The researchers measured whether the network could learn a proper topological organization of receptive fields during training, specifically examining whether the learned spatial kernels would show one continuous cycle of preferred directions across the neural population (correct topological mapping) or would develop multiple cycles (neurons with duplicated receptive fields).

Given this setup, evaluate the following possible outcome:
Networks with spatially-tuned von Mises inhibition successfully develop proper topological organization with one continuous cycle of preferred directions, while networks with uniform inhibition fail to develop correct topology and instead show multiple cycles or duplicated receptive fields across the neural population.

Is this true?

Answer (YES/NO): NO